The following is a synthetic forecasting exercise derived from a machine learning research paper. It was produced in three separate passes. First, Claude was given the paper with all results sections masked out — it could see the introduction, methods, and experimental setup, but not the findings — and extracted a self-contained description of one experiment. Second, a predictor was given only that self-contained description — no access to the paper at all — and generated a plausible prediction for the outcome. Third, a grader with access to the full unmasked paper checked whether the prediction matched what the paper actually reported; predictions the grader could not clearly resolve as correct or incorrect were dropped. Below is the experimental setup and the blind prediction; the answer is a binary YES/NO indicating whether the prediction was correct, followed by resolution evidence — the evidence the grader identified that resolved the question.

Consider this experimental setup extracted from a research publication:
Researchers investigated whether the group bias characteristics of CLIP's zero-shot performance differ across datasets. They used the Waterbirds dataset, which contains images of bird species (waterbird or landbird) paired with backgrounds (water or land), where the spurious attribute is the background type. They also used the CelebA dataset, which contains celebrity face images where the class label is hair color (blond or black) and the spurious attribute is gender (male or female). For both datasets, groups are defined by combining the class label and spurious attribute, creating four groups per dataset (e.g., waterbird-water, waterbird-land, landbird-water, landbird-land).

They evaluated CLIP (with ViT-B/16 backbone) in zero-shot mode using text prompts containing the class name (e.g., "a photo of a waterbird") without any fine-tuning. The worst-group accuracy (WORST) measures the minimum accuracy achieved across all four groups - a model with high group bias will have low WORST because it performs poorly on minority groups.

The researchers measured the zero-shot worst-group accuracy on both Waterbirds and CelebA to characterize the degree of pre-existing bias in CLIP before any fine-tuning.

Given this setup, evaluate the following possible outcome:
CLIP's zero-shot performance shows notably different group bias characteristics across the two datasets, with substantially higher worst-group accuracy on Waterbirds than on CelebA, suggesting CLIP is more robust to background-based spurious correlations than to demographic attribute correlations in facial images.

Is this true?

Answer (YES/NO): NO